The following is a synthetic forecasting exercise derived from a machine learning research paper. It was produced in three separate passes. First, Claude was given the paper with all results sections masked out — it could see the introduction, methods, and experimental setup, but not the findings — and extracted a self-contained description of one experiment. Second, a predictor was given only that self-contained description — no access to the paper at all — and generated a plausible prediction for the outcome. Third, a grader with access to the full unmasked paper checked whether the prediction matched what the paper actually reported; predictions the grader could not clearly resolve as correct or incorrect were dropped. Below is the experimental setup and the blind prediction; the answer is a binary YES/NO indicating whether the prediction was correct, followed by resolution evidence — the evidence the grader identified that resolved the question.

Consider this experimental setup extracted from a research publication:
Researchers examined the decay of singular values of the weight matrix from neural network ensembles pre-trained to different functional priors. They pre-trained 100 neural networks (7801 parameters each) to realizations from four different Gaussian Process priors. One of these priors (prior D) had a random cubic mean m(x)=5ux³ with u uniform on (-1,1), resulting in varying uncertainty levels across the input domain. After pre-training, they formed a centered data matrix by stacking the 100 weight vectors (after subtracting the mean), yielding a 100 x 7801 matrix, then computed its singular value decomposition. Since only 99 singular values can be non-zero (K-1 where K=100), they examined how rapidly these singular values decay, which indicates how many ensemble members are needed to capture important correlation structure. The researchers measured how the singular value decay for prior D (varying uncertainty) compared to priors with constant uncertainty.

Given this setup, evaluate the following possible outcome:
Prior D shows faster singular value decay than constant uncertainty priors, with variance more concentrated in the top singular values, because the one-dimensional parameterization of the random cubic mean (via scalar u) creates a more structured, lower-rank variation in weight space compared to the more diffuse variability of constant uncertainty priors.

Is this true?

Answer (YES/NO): YES